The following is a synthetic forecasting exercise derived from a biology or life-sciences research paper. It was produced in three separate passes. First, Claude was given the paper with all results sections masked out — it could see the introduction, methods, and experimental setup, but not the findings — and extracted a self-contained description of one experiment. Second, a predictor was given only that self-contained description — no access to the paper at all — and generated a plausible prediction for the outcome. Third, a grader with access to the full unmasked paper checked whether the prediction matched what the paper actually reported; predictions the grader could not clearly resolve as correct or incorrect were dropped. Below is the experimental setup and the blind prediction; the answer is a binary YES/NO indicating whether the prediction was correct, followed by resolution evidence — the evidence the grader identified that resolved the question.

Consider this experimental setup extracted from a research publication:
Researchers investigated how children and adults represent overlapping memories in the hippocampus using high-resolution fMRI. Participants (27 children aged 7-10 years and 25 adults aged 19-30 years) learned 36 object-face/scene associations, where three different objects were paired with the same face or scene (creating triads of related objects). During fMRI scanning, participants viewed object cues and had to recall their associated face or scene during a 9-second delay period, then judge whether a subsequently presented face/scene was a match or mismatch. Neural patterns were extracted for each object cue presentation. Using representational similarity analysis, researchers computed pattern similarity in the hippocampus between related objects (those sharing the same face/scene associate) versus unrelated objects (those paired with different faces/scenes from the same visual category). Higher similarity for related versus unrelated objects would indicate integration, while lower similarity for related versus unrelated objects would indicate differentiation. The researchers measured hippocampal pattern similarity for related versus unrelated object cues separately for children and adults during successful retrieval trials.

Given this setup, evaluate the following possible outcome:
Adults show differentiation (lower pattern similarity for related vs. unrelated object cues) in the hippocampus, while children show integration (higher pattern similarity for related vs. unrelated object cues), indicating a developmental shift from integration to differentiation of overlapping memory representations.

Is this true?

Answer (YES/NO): NO